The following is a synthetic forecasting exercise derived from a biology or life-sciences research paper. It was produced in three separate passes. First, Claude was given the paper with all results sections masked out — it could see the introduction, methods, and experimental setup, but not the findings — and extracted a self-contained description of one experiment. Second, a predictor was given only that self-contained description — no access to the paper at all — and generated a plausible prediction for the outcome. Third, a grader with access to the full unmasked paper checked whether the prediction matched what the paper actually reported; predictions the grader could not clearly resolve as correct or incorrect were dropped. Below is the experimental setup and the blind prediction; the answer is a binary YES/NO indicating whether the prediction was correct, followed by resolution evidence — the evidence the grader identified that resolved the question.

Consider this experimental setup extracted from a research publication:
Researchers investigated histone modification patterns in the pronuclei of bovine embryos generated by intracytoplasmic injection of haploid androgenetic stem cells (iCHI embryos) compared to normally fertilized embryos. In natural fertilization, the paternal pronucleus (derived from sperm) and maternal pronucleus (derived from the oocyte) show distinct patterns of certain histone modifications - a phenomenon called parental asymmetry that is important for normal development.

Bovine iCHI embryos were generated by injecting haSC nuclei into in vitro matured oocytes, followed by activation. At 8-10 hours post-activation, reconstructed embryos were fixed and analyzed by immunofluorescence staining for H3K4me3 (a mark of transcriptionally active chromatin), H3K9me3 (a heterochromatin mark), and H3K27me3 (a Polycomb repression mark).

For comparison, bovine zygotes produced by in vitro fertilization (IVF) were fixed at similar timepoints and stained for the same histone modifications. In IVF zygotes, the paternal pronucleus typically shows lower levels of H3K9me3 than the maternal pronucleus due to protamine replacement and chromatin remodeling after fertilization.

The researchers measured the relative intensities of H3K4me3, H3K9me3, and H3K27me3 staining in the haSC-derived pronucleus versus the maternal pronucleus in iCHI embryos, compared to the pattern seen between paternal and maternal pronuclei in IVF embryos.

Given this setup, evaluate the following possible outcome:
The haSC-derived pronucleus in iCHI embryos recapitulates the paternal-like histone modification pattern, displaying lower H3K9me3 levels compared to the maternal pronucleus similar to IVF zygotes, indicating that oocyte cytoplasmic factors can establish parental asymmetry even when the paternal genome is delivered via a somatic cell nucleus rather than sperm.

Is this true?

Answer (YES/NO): NO